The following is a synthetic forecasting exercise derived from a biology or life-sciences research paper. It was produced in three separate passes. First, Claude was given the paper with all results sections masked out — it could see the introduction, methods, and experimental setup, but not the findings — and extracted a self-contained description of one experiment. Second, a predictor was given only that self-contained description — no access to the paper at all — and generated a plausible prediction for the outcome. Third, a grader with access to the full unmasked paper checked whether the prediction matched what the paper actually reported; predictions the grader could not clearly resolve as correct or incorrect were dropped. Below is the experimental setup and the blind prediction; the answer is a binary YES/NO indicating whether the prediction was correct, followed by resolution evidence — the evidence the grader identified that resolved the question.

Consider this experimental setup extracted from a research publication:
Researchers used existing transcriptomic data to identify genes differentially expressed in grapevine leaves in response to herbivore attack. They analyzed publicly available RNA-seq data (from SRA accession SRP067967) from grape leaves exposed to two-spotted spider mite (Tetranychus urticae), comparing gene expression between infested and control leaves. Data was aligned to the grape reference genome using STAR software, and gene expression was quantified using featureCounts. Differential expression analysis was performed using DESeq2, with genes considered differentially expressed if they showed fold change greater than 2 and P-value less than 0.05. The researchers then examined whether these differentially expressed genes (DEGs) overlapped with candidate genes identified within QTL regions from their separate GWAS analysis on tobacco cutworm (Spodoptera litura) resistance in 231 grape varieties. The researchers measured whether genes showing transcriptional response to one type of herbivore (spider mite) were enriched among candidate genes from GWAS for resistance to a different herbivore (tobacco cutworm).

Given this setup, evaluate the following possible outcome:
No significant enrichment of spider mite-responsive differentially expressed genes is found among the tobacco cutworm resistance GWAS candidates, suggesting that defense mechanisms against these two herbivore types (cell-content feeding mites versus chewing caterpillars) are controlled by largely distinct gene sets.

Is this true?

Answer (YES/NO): NO